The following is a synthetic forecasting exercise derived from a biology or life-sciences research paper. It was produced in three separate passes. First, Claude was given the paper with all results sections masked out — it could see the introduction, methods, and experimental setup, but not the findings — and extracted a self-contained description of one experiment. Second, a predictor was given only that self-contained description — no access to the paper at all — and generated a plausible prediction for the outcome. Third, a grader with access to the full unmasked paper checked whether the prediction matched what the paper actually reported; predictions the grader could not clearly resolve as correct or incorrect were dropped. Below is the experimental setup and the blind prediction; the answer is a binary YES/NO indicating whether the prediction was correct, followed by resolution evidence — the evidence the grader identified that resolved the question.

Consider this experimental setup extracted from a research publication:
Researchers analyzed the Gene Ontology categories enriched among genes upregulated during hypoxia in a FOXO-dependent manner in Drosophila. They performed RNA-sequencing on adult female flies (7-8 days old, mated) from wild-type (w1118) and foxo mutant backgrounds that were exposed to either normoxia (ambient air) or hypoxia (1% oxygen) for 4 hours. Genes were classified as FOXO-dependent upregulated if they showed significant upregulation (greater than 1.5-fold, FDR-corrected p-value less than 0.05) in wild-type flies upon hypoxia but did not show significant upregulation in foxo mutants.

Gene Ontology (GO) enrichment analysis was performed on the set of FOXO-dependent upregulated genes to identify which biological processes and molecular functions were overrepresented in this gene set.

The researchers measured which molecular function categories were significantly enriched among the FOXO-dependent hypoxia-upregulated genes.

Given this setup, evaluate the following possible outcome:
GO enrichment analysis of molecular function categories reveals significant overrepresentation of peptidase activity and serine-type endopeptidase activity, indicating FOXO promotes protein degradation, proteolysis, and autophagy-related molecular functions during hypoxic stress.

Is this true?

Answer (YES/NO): NO